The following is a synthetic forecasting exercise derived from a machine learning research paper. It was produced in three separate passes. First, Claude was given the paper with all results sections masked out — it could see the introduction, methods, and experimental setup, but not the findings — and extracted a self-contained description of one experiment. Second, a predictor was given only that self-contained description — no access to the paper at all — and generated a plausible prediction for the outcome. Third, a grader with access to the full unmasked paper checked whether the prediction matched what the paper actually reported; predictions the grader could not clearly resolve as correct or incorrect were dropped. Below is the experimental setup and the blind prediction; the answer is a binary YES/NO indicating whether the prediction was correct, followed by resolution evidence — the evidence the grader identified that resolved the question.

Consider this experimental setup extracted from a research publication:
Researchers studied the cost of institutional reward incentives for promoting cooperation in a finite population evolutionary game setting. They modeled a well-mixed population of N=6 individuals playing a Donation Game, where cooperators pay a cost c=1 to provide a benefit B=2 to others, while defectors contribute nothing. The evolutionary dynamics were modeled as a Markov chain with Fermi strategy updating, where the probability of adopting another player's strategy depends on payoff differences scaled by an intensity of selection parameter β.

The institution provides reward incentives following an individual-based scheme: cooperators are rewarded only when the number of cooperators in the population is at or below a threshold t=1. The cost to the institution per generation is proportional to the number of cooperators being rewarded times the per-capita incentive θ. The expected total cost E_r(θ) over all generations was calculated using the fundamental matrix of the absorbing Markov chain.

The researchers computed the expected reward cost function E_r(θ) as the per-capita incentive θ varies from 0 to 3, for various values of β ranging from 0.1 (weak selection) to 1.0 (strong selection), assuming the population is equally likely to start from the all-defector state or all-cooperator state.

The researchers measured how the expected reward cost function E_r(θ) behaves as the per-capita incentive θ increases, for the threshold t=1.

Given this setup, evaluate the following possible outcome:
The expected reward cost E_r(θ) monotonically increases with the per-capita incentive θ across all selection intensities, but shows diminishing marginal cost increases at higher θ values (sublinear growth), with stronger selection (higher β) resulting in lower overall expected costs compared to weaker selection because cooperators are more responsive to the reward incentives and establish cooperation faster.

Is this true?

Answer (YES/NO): NO